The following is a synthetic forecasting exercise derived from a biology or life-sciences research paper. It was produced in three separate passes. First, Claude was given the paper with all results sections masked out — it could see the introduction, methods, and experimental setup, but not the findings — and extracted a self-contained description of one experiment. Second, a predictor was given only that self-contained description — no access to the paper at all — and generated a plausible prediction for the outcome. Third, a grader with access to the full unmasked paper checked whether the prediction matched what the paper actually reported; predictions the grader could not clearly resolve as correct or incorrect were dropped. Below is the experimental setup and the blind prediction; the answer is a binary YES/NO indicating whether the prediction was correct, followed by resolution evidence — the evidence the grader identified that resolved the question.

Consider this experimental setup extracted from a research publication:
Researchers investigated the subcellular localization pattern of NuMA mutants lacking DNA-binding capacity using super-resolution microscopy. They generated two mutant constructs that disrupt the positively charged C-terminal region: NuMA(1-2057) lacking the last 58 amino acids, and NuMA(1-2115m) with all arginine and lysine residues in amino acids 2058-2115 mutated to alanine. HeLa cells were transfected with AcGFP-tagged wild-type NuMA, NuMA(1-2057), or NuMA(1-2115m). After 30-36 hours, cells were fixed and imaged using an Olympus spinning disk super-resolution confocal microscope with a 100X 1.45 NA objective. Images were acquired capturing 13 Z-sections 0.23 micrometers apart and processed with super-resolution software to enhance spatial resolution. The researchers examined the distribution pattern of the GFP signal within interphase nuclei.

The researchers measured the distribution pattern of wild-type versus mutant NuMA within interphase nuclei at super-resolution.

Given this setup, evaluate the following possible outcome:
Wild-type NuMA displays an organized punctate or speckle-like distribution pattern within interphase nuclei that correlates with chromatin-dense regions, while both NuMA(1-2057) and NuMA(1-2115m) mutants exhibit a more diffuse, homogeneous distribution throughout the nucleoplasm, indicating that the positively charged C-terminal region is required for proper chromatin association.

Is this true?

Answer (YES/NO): NO